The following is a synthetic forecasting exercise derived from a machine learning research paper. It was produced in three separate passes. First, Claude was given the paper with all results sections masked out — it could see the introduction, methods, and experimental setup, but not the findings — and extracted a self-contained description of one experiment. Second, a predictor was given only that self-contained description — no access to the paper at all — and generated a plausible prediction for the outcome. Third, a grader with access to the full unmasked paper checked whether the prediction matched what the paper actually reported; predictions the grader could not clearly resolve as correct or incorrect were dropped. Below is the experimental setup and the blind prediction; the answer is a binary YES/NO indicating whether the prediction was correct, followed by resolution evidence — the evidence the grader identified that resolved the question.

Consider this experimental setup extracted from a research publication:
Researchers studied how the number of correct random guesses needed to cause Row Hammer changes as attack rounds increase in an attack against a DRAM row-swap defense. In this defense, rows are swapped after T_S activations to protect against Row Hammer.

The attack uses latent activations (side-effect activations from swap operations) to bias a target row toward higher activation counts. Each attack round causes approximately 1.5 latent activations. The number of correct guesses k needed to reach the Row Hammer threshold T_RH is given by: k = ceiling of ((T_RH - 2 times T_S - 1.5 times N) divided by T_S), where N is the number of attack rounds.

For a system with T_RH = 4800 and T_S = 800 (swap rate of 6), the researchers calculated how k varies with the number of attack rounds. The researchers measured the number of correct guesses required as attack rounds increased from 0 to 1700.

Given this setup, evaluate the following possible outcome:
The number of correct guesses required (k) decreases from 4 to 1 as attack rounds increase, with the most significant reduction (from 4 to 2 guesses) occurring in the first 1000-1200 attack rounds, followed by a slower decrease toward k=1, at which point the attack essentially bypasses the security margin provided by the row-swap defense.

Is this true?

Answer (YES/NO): NO